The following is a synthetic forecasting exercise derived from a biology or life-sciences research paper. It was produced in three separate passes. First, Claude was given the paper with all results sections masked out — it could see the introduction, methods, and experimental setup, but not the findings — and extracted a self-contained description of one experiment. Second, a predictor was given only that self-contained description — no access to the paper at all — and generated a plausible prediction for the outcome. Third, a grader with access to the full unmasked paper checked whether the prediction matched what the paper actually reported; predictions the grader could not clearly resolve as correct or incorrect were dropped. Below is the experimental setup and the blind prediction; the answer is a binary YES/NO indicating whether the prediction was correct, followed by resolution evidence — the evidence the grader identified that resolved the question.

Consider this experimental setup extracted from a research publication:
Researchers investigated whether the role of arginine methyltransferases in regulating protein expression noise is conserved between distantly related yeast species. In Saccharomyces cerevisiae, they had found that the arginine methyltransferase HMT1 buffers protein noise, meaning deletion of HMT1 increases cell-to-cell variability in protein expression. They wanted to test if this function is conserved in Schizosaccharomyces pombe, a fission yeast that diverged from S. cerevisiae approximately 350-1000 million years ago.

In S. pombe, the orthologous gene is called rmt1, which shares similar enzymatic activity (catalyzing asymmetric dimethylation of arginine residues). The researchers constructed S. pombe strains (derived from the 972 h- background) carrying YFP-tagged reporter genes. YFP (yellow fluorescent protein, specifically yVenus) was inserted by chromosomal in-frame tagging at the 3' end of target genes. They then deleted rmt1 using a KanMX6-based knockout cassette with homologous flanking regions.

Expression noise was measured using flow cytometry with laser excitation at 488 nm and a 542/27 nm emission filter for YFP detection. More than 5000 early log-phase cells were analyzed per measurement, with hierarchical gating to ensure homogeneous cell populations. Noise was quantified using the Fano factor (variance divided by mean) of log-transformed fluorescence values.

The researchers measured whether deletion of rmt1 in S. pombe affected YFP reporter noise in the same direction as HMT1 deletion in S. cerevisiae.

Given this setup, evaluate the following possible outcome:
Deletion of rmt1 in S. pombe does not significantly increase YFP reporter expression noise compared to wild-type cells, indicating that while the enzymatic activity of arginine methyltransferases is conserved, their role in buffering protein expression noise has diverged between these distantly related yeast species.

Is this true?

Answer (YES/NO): NO